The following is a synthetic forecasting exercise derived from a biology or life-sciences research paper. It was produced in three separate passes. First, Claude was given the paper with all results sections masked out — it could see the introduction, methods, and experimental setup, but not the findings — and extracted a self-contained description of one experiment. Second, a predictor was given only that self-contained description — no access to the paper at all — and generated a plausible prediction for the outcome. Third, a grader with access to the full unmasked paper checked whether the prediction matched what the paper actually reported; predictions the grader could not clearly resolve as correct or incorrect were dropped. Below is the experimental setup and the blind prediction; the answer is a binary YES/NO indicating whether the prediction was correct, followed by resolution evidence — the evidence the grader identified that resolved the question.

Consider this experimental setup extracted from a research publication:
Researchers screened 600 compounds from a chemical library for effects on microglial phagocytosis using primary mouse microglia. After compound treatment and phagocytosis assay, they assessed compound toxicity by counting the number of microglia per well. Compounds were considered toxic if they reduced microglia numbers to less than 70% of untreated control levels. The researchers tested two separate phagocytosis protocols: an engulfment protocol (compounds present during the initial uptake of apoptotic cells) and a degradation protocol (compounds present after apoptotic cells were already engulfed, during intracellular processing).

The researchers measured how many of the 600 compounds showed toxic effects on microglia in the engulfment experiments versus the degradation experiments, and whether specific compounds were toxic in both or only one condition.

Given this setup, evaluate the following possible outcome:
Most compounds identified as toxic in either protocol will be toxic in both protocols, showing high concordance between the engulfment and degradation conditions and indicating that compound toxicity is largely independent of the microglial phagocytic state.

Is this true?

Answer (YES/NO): NO